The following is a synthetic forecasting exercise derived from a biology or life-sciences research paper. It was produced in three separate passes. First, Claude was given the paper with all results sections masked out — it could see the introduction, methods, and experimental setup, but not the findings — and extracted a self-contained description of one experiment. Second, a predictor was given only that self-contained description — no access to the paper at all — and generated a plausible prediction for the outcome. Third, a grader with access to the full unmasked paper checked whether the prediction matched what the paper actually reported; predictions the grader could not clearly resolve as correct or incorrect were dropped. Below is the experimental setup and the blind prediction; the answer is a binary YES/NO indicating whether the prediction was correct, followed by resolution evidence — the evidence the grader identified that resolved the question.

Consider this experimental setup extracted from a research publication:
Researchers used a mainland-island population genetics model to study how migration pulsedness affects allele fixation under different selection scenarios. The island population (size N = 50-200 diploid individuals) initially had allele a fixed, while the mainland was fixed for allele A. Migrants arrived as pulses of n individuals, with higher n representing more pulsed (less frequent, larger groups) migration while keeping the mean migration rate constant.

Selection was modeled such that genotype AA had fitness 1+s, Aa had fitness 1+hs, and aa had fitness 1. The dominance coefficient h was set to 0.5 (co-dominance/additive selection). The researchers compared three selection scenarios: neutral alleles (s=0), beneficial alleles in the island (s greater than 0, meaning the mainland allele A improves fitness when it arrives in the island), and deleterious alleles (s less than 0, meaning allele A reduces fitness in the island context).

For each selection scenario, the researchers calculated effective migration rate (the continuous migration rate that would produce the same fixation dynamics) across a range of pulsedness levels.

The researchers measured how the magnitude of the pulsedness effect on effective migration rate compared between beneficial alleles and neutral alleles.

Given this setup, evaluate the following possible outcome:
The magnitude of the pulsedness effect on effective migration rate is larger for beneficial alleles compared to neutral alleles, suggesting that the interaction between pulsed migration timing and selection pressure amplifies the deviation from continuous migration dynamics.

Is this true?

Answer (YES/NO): YES